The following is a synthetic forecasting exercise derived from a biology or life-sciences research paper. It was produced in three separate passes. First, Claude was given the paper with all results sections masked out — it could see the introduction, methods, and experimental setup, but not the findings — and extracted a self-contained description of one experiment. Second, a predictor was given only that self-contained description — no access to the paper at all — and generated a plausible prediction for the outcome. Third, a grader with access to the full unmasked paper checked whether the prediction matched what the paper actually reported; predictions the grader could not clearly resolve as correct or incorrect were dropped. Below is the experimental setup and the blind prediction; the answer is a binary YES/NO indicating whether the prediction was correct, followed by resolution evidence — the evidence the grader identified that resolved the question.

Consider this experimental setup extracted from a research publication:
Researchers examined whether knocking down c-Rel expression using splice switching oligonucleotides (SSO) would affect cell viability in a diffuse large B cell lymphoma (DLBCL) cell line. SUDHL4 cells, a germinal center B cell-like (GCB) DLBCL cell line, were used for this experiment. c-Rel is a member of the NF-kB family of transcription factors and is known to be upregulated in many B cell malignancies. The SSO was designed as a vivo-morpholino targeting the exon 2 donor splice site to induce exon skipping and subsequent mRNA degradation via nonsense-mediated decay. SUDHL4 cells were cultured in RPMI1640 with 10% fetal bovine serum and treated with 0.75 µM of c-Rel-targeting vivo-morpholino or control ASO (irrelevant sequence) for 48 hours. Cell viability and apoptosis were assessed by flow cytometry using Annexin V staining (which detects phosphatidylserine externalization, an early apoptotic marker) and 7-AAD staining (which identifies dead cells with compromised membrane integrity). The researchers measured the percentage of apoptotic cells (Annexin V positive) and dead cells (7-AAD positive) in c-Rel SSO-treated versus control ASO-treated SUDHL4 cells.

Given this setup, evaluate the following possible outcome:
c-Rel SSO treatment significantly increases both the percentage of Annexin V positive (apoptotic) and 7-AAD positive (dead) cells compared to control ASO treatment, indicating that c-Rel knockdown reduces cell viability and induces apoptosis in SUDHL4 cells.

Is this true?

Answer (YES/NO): YES